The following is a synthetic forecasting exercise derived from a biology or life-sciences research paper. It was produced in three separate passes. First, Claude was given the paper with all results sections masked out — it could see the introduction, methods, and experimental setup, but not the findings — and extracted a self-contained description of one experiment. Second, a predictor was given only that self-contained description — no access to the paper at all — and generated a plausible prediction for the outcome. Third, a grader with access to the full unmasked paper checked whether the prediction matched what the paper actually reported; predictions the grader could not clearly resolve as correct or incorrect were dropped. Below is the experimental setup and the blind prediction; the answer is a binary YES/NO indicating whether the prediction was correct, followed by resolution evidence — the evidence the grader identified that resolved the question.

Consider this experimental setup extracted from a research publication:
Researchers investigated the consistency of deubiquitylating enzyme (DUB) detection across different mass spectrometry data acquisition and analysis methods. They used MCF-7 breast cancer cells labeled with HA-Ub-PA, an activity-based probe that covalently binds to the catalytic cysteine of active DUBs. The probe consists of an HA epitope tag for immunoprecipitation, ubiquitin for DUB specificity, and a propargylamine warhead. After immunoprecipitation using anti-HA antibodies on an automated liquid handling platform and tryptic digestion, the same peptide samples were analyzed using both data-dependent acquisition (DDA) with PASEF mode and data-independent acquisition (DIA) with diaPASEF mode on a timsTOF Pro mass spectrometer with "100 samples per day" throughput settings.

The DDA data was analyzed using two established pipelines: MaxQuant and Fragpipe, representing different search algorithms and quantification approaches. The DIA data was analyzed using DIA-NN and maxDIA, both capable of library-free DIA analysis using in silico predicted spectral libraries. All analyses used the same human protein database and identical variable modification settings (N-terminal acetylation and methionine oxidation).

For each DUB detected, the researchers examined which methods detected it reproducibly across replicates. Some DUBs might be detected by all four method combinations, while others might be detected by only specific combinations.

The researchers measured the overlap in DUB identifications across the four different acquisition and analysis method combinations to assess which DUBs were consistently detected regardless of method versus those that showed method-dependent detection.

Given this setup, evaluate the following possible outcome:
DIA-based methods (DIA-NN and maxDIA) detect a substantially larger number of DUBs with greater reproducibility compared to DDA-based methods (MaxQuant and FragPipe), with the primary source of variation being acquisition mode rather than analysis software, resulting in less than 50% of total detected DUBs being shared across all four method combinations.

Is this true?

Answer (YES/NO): NO